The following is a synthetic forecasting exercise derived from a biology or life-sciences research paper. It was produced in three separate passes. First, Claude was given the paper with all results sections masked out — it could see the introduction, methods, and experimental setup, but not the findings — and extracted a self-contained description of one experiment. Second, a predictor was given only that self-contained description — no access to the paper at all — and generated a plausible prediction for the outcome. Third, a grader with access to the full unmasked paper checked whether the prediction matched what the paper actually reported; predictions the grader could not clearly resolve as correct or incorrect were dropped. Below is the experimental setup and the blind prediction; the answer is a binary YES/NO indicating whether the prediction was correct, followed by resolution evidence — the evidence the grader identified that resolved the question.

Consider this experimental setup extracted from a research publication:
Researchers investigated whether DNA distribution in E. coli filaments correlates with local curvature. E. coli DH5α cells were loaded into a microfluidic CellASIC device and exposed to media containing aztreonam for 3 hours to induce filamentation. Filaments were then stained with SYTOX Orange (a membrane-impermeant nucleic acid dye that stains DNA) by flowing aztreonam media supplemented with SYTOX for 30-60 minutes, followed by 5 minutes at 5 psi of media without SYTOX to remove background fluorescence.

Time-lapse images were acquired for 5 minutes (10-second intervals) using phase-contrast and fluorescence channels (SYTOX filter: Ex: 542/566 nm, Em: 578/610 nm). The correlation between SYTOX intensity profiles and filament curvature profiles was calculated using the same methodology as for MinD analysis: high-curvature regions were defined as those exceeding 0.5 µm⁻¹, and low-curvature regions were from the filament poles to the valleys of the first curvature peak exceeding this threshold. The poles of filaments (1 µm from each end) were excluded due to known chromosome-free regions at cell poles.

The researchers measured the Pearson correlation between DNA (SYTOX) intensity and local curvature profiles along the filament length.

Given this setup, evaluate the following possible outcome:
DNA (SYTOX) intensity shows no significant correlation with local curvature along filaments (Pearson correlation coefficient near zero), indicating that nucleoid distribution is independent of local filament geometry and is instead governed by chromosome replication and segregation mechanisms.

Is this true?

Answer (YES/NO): NO